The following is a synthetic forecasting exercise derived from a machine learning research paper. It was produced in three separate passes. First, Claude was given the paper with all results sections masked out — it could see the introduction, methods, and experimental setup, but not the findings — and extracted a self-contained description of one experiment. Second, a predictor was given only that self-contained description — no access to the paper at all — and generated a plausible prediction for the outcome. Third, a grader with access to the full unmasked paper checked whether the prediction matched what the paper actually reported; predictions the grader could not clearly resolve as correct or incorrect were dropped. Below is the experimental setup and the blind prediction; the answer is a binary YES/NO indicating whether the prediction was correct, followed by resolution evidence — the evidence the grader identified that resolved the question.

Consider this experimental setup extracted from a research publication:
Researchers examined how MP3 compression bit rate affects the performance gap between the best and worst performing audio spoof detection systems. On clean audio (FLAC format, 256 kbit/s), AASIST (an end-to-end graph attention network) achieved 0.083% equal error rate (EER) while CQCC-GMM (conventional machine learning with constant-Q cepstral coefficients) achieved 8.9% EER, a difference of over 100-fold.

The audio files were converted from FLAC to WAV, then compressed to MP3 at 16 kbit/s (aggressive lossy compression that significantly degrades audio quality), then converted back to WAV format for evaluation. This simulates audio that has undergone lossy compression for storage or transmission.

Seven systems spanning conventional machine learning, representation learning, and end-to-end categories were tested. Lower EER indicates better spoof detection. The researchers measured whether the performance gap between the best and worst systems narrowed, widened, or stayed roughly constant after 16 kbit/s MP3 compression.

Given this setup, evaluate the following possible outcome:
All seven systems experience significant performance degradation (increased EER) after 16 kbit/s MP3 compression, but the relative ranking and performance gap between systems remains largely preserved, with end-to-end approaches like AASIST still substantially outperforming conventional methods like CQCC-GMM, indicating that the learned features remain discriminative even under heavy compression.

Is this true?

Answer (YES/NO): NO